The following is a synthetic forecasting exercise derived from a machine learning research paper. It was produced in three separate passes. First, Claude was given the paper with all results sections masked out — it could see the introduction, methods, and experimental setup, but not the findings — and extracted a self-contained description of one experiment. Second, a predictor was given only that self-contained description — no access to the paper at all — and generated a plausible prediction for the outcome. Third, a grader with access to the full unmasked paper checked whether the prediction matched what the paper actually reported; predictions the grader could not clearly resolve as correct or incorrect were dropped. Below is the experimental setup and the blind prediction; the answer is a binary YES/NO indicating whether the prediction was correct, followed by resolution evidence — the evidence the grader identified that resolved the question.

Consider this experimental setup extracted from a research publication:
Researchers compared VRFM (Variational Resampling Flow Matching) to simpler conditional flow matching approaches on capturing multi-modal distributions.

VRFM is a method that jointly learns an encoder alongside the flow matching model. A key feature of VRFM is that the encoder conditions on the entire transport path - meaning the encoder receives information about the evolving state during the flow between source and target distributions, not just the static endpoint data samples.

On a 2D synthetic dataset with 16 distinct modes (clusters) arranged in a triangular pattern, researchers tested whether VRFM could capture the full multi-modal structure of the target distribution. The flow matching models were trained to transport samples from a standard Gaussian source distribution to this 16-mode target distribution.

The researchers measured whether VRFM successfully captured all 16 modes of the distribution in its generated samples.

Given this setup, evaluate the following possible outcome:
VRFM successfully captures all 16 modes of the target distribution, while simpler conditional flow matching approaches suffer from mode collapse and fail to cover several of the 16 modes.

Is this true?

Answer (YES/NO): NO